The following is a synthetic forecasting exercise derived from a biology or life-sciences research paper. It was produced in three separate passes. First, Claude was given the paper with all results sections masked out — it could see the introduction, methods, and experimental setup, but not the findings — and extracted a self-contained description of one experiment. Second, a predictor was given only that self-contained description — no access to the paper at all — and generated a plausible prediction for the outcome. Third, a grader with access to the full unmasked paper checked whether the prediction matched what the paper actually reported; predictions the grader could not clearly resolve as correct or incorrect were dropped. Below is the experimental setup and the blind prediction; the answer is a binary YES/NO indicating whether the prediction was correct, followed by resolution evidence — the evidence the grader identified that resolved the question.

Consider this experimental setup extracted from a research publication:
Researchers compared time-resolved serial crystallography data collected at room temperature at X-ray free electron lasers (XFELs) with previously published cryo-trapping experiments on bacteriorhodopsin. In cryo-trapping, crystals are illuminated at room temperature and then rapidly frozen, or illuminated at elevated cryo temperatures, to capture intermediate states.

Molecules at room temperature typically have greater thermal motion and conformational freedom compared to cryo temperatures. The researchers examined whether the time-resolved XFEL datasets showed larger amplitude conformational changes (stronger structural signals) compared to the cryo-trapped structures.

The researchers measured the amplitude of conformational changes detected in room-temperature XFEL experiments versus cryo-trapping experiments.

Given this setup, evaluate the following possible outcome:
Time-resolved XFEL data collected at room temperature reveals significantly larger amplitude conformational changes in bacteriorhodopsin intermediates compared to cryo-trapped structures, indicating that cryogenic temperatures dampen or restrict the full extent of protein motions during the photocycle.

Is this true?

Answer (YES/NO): NO